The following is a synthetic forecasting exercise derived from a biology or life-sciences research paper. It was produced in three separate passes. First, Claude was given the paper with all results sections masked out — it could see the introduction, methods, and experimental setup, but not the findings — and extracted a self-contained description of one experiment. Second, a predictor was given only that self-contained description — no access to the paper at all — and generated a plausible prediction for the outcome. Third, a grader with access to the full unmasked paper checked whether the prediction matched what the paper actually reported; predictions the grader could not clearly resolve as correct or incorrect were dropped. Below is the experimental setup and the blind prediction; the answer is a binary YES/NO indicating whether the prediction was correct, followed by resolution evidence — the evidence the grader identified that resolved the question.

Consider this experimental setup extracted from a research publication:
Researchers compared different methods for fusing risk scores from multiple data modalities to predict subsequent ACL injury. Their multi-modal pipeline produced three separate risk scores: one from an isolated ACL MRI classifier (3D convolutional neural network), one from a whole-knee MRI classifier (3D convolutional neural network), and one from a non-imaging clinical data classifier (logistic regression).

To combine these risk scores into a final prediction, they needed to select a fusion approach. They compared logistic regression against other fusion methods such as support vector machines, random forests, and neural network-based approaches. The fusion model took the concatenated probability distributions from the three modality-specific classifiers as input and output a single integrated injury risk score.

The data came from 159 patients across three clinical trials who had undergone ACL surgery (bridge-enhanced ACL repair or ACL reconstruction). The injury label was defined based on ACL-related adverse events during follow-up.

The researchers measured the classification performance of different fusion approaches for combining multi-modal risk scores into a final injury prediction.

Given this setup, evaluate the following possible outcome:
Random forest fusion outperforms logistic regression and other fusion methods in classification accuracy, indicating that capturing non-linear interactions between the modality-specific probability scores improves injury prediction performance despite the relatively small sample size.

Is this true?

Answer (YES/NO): NO